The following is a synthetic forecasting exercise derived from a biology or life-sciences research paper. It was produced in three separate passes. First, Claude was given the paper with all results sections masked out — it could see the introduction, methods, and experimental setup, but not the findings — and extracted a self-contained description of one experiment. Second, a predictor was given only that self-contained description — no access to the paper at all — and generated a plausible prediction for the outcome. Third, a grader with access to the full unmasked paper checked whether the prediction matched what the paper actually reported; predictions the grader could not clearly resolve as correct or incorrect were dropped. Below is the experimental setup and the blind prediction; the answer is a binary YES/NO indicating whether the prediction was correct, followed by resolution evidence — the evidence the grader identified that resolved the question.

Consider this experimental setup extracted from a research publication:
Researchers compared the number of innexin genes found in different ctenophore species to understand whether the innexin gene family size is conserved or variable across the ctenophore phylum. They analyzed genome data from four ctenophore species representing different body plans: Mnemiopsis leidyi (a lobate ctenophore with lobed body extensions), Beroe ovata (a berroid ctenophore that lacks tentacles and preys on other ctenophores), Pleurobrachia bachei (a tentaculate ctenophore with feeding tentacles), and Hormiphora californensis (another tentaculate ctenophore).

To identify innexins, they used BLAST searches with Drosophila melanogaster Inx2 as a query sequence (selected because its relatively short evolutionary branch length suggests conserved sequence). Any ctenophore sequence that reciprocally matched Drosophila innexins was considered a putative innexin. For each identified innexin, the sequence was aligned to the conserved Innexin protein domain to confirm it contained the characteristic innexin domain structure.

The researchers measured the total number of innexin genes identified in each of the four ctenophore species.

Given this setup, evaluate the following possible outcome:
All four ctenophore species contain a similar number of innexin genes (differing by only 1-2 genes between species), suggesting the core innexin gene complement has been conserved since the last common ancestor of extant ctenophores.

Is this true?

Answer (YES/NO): NO